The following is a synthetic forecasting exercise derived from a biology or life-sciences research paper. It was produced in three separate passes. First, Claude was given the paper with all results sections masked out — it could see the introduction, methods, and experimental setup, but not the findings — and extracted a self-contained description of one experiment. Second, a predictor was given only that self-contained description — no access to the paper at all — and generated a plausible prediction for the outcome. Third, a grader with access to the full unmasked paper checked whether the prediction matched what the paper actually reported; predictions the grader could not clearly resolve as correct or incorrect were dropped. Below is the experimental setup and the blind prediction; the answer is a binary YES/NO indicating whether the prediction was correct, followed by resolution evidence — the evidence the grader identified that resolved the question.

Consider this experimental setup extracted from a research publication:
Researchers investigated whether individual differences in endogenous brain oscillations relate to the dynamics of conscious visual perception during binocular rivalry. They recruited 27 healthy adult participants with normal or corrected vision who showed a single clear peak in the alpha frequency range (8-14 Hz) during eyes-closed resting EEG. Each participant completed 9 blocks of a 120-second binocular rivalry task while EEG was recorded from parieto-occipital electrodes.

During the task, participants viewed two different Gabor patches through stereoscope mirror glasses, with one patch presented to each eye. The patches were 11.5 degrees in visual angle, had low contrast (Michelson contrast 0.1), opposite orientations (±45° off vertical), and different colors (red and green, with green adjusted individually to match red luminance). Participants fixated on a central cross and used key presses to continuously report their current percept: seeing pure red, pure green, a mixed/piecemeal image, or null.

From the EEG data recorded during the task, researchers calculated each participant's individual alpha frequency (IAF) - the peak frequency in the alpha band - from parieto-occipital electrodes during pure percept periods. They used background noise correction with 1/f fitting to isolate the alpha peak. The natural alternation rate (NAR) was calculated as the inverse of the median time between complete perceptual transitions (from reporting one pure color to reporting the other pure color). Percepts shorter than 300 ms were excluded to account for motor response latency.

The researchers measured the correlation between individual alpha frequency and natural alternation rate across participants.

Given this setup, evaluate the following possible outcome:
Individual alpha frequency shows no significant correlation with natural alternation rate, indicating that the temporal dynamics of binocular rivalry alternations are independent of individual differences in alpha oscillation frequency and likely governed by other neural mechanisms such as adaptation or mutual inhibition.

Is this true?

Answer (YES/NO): NO